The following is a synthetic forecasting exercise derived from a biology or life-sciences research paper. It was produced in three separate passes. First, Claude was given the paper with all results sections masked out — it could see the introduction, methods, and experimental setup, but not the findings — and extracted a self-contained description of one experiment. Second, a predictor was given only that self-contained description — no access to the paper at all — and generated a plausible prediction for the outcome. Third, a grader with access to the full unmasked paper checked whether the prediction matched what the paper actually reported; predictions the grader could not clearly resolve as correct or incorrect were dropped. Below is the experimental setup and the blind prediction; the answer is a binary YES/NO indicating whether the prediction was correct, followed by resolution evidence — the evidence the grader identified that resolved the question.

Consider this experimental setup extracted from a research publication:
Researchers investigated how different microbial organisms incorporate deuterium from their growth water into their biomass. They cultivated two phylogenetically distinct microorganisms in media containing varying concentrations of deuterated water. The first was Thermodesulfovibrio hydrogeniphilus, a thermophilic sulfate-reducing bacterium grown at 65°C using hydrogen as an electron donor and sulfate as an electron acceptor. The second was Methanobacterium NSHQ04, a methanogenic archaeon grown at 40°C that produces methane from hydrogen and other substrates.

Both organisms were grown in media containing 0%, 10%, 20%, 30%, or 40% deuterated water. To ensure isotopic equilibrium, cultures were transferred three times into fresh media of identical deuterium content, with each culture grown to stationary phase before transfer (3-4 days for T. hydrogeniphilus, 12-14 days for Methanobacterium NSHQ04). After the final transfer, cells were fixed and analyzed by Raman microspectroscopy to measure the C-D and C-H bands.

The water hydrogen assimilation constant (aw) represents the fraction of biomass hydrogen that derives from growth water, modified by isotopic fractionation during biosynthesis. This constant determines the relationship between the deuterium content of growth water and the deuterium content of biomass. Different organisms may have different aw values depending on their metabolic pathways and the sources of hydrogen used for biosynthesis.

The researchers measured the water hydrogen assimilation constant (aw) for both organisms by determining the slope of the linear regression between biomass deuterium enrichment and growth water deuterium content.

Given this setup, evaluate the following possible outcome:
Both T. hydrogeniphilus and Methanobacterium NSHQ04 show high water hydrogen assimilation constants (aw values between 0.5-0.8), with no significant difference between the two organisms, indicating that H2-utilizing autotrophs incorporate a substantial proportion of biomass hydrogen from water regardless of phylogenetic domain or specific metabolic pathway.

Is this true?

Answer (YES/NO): NO